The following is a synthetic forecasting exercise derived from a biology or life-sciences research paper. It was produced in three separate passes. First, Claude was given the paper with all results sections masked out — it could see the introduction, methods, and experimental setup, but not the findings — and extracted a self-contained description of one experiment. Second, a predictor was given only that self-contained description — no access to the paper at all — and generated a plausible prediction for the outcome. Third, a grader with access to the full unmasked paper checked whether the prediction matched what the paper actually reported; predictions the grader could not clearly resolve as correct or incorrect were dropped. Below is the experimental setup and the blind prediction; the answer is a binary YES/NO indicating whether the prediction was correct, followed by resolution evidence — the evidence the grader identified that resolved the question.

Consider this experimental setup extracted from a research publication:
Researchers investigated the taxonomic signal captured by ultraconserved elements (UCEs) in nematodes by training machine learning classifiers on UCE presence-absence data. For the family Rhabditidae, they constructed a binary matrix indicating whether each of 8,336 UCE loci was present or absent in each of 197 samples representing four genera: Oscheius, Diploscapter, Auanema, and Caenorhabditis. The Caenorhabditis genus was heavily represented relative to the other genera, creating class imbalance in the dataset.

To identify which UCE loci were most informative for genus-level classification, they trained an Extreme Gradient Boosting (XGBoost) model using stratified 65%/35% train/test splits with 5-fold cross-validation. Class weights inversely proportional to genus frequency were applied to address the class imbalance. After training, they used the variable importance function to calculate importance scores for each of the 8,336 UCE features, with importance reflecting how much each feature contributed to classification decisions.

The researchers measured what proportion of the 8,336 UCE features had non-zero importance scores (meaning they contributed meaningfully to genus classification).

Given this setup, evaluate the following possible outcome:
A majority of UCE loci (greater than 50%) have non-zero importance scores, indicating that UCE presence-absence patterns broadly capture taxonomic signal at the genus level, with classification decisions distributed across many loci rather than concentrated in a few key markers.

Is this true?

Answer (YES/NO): NO